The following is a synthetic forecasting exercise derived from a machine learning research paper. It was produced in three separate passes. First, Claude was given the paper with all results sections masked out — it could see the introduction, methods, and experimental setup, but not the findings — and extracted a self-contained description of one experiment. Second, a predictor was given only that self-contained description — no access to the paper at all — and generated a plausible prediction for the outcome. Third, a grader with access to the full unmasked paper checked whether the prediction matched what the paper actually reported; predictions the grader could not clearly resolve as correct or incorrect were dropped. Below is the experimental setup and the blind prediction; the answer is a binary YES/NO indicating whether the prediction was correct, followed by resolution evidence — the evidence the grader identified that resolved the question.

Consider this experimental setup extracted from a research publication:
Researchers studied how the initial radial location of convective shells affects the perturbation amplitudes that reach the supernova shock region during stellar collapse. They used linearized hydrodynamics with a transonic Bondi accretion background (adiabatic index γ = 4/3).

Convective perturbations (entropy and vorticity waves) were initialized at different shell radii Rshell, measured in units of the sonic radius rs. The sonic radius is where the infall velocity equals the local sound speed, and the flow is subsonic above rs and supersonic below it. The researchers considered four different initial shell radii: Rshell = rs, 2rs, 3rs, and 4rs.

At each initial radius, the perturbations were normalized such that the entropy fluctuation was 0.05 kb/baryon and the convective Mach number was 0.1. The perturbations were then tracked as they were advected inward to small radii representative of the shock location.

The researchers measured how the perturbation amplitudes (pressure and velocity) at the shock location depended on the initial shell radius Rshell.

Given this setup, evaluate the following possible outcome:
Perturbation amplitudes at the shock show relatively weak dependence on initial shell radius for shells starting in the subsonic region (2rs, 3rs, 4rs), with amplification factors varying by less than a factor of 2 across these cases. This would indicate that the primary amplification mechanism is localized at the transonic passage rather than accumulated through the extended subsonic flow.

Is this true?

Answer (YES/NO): NO